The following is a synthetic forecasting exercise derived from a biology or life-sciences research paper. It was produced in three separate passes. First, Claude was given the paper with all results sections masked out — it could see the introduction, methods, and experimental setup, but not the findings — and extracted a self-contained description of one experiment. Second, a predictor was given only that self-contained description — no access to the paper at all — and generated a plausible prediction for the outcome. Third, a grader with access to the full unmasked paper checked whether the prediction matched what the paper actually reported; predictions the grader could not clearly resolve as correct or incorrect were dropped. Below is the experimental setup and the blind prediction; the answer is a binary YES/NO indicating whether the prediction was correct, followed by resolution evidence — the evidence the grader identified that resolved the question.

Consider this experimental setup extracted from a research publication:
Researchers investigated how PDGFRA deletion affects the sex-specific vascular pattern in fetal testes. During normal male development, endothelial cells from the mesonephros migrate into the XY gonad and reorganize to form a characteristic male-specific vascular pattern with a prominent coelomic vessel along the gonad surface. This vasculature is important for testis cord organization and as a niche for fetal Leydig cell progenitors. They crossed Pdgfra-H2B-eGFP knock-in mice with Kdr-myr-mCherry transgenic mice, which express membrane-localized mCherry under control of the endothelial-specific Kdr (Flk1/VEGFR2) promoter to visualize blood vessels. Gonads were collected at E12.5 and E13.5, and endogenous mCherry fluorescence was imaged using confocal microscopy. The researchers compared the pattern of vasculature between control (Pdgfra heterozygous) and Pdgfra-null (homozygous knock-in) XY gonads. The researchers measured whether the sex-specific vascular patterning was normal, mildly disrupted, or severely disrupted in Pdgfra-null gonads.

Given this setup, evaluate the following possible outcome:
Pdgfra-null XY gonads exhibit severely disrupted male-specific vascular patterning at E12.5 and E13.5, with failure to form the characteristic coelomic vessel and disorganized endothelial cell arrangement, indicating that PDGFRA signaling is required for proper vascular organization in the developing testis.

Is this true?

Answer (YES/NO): NO